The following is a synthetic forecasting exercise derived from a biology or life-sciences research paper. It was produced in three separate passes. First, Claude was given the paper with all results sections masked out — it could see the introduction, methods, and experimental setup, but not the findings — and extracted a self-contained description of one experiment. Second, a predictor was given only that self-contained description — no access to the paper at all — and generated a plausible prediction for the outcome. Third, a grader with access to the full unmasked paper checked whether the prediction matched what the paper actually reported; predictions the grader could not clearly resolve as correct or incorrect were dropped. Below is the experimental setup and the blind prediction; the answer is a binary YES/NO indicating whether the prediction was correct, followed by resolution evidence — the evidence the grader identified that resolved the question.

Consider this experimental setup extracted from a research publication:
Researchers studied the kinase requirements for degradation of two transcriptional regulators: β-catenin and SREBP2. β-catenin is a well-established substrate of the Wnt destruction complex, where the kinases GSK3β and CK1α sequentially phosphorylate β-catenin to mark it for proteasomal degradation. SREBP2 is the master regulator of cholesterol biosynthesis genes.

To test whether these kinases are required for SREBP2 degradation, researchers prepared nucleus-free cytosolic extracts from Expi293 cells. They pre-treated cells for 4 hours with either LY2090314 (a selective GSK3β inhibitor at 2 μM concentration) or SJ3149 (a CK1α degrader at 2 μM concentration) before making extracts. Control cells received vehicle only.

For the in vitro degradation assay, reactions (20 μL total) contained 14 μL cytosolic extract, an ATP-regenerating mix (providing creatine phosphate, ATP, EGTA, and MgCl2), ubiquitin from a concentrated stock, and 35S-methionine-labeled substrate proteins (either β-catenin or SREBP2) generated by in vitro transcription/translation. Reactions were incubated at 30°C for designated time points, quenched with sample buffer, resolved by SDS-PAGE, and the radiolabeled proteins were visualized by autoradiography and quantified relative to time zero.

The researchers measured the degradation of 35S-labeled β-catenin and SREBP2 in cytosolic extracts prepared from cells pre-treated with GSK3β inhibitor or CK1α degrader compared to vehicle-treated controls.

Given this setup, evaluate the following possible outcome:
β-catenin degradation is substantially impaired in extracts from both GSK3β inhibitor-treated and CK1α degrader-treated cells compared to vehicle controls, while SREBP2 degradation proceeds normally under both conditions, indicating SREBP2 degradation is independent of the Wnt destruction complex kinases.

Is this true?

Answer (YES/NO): YES